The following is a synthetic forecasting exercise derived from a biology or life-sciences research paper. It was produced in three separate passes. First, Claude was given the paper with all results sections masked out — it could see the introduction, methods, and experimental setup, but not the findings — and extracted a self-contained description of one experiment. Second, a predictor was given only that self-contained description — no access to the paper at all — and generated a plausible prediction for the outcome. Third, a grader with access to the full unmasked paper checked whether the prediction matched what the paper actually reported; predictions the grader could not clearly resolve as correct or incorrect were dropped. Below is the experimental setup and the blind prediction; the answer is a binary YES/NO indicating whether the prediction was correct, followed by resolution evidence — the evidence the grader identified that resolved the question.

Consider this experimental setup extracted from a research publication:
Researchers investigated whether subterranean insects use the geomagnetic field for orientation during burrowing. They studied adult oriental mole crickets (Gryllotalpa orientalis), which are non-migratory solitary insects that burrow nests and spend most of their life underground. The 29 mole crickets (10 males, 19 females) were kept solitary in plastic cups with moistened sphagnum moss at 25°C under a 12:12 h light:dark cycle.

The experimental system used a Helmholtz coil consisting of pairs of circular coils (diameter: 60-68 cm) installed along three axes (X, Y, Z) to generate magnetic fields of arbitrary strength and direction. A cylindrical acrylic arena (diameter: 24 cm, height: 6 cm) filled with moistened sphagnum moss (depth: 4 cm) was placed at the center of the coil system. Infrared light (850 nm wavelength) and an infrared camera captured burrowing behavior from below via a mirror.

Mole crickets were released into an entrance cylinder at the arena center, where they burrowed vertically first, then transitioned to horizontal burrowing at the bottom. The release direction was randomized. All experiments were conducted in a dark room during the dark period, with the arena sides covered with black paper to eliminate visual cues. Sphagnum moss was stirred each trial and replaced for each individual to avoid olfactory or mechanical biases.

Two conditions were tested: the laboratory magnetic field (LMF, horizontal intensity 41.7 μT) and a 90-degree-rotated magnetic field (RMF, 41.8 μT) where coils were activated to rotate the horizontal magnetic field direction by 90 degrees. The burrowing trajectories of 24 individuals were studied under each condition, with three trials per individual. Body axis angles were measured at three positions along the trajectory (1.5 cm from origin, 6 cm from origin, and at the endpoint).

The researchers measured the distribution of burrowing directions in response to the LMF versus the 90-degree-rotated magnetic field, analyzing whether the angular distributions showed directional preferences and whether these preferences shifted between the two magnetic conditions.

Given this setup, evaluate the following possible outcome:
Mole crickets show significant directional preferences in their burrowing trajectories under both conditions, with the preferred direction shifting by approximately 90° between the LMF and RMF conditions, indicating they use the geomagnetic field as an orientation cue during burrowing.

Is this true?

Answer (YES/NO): YES